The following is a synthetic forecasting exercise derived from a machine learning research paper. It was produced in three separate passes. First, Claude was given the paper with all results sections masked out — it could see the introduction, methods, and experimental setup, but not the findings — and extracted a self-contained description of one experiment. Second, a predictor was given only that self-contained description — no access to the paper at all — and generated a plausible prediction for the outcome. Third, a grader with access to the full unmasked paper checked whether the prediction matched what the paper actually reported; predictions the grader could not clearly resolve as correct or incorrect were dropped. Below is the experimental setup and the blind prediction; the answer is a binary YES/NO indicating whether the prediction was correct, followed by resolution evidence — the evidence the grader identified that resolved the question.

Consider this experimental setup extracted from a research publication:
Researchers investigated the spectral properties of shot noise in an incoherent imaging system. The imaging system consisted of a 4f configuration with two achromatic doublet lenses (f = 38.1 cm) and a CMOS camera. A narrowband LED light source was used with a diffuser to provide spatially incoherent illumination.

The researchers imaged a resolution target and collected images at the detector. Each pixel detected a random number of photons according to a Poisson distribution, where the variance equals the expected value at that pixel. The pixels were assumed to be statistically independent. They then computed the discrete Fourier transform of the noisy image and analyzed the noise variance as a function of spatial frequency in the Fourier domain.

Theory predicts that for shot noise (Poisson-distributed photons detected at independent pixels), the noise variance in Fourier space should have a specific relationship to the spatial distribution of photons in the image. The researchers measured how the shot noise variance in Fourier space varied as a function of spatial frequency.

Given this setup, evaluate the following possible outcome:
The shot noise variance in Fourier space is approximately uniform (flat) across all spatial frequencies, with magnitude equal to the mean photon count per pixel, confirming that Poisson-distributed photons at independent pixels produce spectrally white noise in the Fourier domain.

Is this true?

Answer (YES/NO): NO